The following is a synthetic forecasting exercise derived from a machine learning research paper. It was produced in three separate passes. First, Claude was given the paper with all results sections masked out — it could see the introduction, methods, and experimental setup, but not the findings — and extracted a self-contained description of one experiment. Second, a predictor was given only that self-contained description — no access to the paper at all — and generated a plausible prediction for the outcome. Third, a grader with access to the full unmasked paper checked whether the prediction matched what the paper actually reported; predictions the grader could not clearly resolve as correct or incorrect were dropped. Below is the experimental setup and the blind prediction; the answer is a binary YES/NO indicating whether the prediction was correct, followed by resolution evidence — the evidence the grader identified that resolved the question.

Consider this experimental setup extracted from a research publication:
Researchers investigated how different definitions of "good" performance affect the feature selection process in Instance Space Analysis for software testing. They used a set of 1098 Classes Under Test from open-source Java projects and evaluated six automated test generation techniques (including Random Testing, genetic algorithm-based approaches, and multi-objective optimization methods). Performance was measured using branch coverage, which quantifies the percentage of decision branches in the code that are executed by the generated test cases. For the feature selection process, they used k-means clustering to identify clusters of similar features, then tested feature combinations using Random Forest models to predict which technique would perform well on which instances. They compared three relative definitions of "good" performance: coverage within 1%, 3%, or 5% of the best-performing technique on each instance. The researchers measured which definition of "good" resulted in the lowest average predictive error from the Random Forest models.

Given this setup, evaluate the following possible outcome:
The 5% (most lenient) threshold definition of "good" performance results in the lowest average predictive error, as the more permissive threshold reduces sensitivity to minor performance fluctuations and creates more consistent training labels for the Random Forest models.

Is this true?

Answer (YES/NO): YES